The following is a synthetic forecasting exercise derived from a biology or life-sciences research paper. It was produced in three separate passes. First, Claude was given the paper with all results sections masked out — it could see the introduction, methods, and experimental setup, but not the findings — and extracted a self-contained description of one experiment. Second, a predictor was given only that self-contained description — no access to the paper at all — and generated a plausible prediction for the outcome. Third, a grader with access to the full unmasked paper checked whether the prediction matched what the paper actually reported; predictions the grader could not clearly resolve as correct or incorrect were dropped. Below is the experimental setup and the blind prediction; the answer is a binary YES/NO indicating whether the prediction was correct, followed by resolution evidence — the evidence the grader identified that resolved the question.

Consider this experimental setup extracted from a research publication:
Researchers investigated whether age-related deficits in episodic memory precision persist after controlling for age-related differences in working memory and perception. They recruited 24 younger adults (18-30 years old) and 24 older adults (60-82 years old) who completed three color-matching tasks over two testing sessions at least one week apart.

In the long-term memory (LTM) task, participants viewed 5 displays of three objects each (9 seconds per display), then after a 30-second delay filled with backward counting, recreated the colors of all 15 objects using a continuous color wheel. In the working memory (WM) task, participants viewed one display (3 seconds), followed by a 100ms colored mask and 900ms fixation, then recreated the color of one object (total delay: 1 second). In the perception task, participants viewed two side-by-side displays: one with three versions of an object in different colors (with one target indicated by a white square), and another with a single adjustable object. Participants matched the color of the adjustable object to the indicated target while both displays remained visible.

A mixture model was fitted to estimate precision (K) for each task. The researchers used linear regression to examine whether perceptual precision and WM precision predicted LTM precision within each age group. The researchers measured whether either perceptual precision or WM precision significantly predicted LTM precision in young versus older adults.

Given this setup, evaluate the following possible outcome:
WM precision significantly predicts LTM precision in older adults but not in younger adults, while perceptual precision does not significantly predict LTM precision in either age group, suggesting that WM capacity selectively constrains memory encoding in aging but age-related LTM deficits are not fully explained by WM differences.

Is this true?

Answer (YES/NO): YES